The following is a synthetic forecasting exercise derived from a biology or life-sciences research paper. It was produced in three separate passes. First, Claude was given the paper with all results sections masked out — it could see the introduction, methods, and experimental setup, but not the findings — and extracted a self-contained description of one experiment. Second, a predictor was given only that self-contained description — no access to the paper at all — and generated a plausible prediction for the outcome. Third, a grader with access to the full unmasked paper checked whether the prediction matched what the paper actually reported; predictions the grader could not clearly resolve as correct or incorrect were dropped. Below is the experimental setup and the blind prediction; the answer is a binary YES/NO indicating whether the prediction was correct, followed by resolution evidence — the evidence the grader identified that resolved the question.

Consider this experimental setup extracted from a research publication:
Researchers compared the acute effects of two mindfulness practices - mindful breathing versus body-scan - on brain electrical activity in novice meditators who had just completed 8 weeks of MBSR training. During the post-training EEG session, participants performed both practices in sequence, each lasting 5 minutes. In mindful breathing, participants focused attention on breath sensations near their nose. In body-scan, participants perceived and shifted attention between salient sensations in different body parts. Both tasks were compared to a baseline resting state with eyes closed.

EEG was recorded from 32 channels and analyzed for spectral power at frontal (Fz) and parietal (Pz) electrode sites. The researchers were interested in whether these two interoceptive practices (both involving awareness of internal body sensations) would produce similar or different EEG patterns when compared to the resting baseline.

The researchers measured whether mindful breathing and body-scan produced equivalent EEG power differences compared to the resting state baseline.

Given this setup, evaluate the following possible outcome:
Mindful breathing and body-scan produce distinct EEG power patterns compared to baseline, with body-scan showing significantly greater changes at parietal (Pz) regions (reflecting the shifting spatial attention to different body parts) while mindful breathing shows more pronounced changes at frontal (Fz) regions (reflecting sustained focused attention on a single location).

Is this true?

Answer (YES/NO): NO